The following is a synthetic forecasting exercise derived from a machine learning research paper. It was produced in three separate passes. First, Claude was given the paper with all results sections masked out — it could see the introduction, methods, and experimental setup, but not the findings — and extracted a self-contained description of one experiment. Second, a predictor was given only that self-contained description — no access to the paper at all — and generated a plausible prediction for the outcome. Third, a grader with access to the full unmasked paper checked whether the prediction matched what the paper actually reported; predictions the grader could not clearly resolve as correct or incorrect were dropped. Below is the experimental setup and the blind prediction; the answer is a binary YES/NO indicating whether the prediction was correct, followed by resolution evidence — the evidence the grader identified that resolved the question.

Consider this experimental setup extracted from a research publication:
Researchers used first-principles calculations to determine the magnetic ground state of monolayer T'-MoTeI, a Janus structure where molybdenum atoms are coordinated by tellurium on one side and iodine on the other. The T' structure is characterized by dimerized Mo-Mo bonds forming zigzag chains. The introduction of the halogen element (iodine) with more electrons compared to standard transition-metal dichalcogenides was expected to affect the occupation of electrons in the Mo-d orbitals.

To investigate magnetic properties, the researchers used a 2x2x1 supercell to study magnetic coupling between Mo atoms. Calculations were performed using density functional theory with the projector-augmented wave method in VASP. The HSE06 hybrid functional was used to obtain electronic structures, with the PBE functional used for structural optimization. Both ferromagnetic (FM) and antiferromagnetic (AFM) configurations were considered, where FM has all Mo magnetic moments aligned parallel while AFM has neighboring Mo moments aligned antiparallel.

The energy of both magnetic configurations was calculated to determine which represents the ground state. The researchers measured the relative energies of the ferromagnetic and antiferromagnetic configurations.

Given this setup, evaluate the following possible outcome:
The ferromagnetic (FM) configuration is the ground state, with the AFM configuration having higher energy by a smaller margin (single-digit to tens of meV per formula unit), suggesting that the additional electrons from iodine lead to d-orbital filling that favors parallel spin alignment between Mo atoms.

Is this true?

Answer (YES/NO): NO